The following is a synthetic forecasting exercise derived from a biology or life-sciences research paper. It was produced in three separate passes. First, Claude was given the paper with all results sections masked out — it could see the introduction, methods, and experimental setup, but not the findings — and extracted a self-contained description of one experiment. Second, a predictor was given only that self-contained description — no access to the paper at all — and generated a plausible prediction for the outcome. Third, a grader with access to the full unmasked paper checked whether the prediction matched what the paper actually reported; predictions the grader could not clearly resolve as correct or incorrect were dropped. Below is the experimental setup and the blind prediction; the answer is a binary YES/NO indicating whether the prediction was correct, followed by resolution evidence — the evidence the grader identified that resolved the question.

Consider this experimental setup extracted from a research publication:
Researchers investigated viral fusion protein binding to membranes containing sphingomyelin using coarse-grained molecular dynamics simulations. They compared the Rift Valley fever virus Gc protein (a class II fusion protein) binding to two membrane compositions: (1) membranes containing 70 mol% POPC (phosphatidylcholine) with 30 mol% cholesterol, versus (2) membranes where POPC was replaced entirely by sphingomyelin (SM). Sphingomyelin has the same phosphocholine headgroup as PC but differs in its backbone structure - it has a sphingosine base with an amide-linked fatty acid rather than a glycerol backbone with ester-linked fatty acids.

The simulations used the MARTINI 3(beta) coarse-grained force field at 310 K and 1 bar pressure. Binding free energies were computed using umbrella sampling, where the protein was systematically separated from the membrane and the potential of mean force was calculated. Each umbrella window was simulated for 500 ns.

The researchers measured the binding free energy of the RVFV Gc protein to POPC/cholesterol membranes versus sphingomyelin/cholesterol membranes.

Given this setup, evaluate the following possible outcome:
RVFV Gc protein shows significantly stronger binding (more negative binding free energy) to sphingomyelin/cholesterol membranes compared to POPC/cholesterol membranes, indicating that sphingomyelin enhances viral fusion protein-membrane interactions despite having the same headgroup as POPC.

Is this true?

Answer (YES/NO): NO